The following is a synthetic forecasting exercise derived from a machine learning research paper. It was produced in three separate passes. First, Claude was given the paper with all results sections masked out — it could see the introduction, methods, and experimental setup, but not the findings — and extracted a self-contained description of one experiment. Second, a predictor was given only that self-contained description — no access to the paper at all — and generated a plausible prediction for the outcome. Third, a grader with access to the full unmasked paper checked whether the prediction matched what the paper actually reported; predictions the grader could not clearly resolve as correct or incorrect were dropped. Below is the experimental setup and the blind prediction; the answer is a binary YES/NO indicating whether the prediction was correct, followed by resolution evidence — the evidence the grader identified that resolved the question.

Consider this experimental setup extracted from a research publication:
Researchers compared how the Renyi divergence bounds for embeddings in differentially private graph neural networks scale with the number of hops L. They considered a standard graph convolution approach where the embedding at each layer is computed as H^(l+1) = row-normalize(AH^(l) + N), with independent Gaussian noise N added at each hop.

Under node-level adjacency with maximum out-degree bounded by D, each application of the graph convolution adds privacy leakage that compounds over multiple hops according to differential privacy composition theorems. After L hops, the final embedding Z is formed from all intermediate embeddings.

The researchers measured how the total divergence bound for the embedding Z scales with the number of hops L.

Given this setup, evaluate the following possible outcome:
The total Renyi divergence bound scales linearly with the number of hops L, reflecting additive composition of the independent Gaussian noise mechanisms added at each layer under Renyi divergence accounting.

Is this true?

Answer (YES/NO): YES